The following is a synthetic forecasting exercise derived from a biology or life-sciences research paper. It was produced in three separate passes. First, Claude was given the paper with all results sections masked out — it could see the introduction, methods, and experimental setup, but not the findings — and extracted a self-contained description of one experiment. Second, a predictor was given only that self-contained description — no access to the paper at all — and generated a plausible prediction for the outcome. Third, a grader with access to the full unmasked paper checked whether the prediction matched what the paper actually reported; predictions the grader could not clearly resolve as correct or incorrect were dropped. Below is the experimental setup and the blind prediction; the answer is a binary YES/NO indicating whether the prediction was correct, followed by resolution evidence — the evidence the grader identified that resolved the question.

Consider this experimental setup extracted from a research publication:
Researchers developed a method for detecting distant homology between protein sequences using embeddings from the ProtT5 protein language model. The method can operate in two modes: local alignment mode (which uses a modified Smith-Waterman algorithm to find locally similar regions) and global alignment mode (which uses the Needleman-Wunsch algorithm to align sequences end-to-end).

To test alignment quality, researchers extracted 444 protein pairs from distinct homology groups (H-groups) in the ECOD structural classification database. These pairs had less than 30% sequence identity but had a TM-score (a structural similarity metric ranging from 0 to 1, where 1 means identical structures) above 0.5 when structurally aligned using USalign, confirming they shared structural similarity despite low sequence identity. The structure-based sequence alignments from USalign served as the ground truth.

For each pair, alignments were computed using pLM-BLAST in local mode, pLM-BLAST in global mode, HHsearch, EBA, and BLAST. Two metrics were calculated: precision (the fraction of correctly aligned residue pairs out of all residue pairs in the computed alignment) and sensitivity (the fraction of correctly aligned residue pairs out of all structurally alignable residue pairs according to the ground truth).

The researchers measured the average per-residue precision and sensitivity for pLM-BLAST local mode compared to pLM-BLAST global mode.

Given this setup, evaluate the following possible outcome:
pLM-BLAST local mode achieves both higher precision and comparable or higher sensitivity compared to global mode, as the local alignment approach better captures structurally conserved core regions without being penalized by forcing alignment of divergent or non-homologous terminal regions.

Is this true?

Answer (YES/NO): NO